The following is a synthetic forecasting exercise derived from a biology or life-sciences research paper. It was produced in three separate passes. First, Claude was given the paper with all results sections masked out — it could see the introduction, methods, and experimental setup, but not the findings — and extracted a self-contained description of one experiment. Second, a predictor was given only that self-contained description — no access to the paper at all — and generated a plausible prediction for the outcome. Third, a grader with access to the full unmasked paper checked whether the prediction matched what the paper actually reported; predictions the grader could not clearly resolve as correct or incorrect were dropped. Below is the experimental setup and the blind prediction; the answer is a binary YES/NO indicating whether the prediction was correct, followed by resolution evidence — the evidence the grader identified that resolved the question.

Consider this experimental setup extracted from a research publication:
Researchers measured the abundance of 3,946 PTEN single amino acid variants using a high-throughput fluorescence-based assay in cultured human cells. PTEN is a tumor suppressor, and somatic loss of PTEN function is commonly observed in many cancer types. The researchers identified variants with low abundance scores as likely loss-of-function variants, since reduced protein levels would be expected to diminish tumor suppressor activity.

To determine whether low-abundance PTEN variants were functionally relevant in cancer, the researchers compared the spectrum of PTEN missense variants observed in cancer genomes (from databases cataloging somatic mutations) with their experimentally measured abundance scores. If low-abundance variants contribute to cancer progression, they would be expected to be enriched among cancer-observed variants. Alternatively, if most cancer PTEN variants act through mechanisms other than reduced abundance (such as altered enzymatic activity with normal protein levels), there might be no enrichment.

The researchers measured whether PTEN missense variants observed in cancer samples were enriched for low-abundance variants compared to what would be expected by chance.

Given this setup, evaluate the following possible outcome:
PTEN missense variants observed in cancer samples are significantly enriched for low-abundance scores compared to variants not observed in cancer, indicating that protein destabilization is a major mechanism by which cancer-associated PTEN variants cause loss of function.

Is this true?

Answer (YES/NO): YES